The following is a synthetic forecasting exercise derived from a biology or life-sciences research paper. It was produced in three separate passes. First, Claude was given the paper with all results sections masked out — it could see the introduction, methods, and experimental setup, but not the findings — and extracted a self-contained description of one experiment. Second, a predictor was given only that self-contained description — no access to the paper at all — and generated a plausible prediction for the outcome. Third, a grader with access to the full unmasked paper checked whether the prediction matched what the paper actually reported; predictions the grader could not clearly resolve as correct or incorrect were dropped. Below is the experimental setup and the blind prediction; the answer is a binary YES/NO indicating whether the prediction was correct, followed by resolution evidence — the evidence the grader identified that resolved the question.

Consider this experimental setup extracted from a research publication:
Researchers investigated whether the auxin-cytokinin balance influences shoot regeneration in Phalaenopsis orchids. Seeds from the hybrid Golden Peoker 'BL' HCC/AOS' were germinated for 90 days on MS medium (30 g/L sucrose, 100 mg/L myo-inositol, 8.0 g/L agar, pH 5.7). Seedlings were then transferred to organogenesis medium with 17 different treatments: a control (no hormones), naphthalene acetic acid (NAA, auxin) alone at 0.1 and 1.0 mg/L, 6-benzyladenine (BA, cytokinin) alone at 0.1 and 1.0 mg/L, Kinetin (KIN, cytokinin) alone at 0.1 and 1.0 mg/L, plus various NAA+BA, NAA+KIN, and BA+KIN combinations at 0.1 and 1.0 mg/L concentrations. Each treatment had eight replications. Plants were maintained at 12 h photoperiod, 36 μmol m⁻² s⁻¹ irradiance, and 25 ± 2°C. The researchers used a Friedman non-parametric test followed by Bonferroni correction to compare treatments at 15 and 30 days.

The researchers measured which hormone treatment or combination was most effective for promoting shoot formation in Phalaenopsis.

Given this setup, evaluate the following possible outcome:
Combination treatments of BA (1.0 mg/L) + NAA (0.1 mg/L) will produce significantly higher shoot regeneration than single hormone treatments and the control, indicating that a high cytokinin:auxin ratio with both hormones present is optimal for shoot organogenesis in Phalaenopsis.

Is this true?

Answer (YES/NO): NO